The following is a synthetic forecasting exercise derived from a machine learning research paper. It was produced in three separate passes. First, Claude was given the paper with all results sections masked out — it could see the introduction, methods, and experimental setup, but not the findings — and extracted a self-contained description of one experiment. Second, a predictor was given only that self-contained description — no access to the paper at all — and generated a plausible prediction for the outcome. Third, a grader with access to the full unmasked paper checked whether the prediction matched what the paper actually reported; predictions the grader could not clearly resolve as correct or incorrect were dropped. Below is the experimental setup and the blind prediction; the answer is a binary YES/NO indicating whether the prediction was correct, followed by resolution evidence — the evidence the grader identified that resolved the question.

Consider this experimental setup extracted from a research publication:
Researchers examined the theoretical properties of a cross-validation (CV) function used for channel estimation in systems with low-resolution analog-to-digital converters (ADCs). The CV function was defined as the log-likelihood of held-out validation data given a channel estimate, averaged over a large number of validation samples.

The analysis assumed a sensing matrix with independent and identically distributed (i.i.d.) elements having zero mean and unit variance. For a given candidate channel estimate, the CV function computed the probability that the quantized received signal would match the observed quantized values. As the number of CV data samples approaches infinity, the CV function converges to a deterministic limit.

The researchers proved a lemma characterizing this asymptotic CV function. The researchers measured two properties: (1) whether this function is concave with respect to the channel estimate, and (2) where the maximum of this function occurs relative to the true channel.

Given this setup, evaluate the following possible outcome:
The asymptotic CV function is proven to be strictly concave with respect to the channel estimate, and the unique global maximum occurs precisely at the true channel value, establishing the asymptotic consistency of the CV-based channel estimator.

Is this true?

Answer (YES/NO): NO